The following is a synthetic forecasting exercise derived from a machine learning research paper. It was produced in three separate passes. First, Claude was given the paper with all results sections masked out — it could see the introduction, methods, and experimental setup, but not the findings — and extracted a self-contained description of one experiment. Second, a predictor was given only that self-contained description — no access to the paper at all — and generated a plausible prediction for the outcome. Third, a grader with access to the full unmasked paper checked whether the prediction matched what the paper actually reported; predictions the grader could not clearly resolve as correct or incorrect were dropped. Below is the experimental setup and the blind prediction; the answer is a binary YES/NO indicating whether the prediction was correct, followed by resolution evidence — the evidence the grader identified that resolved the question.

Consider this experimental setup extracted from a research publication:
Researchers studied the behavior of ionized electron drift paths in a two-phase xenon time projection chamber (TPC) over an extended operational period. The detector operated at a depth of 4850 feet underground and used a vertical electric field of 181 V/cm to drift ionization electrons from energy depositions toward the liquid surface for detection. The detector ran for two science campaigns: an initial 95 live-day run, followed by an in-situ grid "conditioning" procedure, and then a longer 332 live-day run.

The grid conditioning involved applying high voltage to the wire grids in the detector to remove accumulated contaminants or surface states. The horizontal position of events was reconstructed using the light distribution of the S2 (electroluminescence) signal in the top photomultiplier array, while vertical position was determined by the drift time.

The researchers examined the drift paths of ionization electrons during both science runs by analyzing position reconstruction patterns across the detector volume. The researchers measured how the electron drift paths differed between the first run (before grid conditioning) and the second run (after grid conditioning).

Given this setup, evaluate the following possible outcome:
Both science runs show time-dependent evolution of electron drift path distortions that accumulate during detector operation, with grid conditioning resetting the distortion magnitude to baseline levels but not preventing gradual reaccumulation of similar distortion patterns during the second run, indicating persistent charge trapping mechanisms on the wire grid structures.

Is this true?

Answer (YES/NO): NO